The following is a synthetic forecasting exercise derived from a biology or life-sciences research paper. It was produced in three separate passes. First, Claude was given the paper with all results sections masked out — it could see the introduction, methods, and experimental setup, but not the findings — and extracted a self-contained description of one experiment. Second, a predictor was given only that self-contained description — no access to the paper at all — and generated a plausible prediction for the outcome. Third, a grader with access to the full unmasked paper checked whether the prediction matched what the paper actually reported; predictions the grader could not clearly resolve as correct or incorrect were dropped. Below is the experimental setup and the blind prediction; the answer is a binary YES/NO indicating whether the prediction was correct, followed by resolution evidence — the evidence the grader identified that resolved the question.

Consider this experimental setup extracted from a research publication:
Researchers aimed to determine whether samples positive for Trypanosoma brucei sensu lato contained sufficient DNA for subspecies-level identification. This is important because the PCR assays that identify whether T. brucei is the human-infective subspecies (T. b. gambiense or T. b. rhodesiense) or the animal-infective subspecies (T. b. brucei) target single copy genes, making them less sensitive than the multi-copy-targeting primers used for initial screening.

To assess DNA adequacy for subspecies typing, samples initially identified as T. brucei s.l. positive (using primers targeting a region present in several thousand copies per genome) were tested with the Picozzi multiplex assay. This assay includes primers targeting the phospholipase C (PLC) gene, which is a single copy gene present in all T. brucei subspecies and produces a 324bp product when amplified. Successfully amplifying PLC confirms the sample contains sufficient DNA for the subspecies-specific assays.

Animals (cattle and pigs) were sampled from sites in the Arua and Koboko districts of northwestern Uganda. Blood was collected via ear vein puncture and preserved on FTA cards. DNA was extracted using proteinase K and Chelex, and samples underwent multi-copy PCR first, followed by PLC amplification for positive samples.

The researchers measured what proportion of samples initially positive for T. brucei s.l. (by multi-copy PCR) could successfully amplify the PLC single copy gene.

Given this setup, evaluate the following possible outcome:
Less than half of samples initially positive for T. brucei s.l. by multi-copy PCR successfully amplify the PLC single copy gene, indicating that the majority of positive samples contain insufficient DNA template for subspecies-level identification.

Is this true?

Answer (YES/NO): NO